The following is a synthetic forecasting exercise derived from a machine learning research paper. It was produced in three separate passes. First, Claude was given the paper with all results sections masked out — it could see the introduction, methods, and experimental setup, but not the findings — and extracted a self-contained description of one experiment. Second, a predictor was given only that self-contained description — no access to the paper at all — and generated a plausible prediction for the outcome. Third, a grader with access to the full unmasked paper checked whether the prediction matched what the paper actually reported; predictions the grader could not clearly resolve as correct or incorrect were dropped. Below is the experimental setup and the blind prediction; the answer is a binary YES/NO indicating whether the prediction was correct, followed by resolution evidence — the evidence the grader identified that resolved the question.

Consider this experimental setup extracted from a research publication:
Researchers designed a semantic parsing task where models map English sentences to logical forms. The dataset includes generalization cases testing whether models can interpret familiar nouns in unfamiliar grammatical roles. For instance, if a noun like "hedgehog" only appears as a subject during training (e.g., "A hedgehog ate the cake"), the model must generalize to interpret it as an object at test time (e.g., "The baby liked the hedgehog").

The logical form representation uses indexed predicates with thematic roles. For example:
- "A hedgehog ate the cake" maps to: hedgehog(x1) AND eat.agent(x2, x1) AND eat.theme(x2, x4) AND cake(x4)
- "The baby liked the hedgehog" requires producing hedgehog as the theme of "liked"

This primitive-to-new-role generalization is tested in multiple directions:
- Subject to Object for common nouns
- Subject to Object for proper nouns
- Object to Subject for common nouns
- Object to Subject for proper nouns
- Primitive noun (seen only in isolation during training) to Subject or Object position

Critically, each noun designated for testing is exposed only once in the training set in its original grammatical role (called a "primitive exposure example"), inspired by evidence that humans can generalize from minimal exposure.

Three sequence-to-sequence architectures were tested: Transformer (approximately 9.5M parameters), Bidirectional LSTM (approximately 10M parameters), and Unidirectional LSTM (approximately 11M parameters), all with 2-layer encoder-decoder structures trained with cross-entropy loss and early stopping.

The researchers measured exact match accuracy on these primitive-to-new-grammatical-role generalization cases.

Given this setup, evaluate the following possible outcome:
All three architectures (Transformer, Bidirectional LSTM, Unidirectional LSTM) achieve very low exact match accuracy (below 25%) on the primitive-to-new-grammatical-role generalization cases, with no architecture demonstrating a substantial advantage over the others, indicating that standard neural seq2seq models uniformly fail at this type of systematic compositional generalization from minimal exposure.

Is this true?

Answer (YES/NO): NO